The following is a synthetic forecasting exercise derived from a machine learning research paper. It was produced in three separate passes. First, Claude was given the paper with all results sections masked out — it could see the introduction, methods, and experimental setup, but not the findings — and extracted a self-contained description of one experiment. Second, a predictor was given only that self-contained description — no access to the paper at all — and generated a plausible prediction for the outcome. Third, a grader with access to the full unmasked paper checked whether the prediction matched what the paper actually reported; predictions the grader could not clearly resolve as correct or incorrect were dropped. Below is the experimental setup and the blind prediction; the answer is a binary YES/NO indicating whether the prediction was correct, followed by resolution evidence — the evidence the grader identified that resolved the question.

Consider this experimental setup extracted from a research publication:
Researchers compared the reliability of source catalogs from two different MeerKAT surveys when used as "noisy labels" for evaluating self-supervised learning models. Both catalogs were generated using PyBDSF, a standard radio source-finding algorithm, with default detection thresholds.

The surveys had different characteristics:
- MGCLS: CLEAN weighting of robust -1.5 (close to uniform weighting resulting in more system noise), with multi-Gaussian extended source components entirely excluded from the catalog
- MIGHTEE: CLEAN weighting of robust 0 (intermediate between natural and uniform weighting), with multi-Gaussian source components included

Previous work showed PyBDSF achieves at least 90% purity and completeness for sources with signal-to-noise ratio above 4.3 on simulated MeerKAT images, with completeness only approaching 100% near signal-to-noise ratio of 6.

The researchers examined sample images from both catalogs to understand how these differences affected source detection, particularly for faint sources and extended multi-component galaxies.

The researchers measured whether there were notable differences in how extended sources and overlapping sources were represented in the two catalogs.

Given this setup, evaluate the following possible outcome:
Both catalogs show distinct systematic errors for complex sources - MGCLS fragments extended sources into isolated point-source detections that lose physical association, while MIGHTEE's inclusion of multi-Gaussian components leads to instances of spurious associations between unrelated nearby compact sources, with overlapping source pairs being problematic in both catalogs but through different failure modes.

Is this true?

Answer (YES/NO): NO